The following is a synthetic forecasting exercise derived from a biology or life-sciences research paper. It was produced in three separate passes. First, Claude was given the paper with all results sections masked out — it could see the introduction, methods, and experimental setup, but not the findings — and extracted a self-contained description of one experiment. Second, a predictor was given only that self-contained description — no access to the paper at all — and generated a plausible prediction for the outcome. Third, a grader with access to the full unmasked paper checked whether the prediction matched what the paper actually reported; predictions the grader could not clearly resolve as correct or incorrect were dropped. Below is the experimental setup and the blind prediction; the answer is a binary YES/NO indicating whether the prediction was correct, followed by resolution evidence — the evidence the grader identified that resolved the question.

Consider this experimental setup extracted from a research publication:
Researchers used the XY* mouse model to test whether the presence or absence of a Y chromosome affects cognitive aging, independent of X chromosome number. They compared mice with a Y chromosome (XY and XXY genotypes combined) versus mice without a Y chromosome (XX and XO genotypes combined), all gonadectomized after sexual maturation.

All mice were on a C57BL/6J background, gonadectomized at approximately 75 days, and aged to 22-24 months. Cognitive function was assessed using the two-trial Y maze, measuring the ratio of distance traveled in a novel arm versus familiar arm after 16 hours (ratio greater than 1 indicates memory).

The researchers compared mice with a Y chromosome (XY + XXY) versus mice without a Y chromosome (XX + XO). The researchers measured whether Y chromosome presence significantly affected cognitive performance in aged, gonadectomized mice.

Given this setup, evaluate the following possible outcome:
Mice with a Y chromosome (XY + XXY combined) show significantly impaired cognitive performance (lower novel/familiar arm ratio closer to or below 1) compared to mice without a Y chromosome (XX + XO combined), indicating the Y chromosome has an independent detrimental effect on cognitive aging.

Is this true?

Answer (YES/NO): NO